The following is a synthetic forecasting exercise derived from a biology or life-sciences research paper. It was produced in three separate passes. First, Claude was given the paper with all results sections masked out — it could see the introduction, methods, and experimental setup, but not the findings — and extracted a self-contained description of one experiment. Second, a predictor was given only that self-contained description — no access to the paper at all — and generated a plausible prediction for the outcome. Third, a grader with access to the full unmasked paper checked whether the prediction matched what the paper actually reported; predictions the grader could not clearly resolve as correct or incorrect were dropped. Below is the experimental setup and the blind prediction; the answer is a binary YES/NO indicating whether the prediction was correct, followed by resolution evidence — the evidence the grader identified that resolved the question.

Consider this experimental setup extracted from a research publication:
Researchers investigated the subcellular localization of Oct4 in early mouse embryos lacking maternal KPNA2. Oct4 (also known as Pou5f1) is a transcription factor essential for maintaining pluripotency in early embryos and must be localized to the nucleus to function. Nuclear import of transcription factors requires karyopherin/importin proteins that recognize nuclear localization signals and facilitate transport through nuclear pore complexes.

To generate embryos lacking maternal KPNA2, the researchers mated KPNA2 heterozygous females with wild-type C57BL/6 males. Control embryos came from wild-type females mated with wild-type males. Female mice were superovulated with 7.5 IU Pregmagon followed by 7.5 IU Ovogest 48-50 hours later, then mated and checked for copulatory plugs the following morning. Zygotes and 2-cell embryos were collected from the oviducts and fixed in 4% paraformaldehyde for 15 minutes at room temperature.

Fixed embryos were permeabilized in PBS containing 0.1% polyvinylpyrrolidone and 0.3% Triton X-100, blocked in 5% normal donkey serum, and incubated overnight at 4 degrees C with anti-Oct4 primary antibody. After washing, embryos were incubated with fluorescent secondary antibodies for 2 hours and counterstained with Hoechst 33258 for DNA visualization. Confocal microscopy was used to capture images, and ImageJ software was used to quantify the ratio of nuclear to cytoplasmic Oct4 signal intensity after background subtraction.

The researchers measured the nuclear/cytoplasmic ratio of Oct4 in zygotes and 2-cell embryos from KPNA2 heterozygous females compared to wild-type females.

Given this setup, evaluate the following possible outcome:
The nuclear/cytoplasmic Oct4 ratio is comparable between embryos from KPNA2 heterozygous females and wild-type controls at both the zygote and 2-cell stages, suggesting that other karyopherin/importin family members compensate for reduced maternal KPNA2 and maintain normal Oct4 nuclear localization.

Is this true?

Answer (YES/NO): YES